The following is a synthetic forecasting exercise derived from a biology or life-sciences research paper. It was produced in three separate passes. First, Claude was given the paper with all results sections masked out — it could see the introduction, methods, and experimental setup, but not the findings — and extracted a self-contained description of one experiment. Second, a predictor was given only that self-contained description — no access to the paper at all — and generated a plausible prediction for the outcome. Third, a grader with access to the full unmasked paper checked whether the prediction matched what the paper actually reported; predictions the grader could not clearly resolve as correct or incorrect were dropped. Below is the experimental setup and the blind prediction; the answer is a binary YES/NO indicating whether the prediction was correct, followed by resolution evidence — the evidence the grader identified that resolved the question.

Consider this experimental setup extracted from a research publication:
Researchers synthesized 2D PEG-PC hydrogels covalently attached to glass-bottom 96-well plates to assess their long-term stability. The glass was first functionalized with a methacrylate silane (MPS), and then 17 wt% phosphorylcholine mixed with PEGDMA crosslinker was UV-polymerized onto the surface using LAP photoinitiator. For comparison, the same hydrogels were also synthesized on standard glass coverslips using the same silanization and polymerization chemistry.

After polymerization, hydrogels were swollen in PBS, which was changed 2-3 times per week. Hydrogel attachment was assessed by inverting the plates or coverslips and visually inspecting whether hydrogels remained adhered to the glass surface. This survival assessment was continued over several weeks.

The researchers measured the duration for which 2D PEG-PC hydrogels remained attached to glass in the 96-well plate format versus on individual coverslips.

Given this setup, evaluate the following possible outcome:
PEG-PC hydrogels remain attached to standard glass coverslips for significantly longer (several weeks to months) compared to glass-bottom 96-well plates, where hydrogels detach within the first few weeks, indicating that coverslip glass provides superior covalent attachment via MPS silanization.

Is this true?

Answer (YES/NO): NO